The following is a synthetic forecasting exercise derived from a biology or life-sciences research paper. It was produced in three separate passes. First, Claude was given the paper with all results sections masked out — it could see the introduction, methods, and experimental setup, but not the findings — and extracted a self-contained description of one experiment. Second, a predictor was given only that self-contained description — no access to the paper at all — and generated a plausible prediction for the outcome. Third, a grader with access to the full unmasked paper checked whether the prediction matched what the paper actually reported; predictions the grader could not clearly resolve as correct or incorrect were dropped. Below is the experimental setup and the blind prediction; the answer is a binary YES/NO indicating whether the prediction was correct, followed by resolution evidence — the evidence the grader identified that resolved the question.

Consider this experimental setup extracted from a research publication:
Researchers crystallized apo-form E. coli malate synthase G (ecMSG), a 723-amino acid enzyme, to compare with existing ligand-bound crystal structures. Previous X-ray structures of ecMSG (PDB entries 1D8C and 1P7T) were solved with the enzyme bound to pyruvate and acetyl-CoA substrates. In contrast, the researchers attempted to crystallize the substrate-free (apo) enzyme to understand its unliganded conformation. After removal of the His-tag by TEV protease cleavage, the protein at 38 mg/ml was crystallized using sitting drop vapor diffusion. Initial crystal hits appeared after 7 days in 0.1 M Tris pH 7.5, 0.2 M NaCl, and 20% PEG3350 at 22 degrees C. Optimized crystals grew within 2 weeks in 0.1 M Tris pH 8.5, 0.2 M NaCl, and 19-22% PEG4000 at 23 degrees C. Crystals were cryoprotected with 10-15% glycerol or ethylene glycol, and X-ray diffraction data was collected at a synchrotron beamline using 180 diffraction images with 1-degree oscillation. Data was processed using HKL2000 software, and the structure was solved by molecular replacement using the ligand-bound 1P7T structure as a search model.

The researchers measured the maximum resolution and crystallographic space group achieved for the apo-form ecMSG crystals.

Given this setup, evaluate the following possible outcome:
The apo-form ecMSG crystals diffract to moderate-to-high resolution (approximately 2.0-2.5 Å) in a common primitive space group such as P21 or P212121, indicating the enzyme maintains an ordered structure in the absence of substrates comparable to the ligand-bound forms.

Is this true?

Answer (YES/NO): NO